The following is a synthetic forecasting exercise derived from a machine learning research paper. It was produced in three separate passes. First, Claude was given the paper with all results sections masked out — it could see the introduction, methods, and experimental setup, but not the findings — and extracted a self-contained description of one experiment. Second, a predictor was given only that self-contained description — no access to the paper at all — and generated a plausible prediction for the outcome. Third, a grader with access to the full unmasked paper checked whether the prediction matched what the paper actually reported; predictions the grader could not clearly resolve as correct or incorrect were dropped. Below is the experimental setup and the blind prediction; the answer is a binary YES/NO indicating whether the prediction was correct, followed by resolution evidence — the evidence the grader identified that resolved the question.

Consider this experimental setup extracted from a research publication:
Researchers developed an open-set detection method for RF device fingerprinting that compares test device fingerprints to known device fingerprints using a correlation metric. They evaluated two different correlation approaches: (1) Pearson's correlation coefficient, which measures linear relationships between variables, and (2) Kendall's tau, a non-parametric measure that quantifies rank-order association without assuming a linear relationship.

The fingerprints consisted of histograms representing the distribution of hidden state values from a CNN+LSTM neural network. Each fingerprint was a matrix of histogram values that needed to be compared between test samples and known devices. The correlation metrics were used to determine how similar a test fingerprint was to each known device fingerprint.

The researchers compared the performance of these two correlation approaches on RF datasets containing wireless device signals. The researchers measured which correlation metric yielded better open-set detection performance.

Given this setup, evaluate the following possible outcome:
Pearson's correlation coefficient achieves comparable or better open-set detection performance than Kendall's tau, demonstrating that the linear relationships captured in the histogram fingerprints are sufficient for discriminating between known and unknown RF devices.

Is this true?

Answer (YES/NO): NO